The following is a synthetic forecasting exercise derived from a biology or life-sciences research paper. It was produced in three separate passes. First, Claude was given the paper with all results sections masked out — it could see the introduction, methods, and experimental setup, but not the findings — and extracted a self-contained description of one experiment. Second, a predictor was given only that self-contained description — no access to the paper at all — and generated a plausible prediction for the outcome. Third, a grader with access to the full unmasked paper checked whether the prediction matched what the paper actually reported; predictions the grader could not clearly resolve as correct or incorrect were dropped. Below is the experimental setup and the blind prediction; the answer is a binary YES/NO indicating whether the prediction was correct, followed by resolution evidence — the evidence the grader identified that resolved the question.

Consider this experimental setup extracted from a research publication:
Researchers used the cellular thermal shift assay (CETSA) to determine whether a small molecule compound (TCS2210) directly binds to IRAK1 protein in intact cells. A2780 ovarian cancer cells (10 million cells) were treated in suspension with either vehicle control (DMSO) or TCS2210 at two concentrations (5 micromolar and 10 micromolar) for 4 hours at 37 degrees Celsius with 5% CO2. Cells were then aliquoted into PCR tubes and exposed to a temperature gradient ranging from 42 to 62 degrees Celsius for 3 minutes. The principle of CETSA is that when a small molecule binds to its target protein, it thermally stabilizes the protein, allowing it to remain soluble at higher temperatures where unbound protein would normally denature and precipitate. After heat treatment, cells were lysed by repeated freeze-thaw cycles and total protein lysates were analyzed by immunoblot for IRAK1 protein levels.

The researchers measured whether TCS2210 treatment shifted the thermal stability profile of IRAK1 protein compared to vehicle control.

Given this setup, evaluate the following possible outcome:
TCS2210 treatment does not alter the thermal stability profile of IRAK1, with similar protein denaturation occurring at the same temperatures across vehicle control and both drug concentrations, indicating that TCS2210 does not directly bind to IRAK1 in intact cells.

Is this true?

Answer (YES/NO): NO